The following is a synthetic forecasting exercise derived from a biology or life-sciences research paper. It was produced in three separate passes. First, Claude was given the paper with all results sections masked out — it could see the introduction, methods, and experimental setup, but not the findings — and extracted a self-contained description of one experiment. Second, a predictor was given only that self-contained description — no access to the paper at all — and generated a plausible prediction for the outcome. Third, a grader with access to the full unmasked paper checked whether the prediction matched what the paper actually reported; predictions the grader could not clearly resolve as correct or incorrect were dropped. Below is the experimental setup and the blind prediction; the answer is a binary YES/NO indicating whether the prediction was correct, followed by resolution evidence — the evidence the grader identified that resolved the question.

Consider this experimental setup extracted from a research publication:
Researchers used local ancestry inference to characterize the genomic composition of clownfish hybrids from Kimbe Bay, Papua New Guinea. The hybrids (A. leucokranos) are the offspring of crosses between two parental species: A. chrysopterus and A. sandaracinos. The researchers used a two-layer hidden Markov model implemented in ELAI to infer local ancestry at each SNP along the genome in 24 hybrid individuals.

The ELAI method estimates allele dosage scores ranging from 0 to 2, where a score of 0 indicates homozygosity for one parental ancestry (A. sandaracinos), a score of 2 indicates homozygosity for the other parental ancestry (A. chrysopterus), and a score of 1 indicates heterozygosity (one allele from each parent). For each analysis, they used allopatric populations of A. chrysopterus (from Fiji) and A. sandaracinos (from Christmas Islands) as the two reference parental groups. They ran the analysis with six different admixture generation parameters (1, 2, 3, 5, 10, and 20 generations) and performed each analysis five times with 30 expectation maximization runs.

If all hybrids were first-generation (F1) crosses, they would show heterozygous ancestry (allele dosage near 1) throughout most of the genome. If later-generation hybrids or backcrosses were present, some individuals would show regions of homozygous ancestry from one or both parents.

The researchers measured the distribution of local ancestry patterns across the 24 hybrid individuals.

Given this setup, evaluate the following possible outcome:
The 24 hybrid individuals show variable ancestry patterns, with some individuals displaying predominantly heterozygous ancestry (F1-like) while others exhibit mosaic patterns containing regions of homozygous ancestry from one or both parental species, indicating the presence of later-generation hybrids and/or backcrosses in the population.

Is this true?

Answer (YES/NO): YES